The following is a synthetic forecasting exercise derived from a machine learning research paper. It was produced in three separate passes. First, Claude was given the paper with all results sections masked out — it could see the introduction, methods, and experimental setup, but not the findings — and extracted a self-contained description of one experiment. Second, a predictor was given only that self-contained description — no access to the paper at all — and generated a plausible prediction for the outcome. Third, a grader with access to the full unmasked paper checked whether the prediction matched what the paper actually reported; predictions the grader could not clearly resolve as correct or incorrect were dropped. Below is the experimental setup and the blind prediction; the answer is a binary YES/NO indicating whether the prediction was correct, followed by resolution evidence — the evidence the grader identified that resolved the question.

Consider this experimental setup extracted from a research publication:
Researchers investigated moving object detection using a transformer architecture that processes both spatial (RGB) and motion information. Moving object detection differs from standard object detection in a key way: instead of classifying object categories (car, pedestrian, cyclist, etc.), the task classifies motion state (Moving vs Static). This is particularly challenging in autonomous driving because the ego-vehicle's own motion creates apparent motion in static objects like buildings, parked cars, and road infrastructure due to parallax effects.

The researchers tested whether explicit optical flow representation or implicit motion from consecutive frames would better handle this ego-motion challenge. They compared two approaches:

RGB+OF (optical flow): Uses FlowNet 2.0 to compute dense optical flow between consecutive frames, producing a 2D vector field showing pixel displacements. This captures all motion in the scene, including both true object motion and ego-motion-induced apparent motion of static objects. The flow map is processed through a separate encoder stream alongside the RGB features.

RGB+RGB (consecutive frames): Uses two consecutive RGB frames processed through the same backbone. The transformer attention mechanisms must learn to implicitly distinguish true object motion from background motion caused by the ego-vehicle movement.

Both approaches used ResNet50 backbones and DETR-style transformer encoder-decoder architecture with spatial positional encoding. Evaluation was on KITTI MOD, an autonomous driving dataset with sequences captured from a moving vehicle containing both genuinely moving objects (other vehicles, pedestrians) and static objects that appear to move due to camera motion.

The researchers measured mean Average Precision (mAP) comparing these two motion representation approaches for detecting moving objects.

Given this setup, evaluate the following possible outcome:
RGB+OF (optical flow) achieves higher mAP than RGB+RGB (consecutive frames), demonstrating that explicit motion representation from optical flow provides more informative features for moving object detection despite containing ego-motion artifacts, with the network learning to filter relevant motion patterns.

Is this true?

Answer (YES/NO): YES